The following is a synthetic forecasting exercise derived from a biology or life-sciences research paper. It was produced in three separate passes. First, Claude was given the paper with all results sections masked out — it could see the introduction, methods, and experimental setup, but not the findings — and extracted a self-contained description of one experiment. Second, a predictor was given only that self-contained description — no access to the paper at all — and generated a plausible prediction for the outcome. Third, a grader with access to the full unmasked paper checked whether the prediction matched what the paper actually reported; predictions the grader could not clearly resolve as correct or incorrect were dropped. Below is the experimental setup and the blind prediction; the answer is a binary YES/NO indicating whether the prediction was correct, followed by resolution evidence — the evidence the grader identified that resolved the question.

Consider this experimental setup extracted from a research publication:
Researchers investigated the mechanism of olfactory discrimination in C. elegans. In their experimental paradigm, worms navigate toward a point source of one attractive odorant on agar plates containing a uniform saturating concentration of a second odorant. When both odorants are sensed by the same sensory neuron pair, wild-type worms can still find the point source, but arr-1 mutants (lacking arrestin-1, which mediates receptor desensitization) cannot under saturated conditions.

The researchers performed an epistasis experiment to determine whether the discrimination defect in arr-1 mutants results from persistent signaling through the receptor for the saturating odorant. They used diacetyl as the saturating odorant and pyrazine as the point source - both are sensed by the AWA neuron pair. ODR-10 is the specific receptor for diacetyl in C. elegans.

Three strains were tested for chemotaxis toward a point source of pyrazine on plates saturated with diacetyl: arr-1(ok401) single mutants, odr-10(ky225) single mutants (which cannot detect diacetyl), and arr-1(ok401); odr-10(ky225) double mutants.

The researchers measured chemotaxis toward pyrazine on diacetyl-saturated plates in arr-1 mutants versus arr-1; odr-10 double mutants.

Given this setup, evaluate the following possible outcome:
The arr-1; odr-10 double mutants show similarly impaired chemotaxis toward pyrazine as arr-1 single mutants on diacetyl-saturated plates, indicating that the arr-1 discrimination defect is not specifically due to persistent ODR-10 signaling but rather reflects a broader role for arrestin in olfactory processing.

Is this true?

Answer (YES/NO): NO